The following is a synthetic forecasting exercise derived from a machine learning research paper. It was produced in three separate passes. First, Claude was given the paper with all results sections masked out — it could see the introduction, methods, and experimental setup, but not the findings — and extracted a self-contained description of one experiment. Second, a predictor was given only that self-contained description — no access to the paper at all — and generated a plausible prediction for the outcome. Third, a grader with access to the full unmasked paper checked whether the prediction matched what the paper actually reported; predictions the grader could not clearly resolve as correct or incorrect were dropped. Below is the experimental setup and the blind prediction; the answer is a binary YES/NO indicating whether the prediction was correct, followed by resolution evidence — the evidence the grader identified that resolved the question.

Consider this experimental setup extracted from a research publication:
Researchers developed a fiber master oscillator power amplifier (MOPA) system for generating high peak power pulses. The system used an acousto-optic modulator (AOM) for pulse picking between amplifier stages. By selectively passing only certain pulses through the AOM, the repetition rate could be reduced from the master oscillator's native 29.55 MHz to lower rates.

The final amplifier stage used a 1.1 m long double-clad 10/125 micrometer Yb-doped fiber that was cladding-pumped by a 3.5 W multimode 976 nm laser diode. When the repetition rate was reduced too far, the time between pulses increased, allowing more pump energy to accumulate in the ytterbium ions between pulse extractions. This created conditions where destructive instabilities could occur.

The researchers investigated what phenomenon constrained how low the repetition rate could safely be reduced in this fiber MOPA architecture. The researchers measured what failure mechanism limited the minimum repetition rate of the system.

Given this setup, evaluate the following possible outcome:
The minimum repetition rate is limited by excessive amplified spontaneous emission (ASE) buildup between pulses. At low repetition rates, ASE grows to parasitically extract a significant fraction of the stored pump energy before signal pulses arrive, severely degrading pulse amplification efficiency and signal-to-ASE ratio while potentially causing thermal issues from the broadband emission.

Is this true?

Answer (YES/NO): NO